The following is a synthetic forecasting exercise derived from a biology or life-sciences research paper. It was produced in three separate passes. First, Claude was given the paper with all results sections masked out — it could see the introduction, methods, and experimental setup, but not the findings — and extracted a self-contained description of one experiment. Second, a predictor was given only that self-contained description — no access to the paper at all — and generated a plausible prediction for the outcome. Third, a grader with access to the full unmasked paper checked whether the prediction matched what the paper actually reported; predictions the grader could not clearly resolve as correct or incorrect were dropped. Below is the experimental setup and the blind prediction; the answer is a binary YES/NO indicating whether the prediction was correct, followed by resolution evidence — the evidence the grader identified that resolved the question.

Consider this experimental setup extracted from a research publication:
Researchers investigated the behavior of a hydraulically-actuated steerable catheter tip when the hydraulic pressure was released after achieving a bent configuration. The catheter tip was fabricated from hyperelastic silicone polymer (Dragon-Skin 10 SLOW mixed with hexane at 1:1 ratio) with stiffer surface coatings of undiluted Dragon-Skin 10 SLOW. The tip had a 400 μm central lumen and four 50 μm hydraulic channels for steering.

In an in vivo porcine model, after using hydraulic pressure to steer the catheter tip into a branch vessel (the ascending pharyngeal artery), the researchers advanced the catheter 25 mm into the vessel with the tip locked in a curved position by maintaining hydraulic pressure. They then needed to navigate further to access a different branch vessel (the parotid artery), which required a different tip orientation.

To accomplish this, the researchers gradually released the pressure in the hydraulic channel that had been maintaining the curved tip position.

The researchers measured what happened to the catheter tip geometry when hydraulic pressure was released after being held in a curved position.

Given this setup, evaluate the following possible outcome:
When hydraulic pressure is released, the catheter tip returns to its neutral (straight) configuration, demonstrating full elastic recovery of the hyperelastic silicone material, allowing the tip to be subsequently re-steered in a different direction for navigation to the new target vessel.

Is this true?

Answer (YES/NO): YES